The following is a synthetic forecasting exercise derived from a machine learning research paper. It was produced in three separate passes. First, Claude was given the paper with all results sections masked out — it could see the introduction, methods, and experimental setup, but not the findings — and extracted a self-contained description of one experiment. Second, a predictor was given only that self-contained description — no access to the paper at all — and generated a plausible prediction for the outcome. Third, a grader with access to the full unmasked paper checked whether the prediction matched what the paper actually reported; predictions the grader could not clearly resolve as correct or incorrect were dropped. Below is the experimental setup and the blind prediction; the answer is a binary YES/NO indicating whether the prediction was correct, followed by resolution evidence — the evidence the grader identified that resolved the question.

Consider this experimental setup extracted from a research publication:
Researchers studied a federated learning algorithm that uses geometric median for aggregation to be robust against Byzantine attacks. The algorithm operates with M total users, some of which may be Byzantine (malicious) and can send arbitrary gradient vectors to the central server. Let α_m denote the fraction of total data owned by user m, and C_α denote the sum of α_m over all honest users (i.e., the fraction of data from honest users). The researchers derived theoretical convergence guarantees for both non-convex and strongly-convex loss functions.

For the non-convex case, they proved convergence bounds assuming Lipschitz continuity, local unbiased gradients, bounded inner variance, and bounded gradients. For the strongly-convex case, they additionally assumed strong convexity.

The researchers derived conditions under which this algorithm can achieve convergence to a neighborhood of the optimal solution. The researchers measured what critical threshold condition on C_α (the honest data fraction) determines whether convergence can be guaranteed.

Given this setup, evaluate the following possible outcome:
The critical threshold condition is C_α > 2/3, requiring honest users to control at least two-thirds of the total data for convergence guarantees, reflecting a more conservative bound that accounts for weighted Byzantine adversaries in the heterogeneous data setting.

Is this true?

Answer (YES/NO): NO